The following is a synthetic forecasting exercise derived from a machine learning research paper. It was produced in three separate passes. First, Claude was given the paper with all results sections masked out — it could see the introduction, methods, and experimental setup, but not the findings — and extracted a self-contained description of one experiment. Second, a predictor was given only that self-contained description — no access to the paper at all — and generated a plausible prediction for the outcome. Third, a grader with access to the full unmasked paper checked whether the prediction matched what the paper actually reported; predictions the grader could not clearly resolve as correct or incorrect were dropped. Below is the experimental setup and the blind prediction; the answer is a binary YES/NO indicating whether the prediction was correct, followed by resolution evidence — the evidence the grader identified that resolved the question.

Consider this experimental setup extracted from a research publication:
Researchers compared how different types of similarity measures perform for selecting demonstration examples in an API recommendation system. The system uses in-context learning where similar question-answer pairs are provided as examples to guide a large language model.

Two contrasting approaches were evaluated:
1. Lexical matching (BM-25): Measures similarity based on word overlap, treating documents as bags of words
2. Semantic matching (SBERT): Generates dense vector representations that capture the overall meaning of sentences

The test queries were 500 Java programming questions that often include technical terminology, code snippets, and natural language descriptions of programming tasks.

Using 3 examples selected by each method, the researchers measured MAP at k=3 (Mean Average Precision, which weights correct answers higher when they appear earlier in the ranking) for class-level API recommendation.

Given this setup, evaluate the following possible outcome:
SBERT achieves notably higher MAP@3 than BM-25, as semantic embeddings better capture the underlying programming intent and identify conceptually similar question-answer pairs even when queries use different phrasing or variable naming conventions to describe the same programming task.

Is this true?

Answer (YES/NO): YES